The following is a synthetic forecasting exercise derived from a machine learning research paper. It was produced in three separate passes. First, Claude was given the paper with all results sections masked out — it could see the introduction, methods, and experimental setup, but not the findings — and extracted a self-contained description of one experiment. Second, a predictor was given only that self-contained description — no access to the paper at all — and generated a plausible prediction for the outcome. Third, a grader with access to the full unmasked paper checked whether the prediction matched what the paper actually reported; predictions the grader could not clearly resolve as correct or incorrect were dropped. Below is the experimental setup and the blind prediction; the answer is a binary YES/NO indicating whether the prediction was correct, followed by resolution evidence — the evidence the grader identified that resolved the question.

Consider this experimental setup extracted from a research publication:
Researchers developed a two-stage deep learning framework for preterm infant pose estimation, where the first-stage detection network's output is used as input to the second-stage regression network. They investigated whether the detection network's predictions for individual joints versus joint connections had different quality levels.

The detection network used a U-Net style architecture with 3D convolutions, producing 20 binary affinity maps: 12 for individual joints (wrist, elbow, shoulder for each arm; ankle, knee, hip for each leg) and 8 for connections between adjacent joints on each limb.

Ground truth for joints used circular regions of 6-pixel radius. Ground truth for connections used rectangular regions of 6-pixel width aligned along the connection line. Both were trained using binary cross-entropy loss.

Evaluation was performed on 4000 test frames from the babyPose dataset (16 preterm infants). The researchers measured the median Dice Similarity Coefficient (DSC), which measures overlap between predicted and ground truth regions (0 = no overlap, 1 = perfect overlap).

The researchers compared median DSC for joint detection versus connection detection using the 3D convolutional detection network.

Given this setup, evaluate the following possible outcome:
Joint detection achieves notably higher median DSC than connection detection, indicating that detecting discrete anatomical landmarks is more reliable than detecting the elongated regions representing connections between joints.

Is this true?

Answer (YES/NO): NO